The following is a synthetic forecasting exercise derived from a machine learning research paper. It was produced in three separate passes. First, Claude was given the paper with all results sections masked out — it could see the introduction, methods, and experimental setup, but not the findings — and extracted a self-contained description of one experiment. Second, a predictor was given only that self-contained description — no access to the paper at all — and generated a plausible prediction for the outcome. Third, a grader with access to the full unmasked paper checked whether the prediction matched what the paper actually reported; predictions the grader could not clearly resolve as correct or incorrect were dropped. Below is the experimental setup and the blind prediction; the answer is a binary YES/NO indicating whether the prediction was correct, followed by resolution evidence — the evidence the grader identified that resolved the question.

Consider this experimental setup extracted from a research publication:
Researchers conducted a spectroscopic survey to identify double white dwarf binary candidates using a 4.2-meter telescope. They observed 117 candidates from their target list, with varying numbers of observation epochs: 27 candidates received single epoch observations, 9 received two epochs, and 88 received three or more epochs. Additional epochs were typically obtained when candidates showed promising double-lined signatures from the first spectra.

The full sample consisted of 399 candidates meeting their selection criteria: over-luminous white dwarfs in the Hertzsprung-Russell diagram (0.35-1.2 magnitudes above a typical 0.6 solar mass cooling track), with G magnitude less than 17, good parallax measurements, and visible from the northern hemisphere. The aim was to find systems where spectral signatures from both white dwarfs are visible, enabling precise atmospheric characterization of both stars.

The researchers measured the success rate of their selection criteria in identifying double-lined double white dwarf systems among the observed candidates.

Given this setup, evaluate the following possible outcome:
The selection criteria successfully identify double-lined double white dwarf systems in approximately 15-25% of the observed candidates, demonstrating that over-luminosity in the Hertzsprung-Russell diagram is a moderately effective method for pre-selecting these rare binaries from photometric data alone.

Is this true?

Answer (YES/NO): NO